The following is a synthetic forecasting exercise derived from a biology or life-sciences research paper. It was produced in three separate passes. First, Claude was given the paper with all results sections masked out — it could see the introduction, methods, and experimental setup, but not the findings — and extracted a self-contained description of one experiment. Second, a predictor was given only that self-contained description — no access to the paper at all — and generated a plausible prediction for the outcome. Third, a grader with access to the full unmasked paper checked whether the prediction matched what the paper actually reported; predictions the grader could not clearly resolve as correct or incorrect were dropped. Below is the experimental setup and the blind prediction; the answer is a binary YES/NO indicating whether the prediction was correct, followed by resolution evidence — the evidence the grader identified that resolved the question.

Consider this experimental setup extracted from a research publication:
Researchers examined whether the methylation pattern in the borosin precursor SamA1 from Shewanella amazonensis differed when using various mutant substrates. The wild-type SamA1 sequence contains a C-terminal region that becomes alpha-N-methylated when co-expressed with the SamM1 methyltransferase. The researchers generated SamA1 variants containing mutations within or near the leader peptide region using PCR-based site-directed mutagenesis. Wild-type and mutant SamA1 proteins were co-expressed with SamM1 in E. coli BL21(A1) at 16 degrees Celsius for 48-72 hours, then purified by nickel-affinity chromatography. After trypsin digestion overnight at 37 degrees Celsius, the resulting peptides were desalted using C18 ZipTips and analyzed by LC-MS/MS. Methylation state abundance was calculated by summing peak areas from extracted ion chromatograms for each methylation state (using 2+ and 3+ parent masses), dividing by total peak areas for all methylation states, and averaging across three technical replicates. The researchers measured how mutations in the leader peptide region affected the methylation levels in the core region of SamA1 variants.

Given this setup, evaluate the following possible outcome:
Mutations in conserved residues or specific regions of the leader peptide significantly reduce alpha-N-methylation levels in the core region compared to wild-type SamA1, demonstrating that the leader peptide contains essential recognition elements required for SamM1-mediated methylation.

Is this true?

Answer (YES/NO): NO